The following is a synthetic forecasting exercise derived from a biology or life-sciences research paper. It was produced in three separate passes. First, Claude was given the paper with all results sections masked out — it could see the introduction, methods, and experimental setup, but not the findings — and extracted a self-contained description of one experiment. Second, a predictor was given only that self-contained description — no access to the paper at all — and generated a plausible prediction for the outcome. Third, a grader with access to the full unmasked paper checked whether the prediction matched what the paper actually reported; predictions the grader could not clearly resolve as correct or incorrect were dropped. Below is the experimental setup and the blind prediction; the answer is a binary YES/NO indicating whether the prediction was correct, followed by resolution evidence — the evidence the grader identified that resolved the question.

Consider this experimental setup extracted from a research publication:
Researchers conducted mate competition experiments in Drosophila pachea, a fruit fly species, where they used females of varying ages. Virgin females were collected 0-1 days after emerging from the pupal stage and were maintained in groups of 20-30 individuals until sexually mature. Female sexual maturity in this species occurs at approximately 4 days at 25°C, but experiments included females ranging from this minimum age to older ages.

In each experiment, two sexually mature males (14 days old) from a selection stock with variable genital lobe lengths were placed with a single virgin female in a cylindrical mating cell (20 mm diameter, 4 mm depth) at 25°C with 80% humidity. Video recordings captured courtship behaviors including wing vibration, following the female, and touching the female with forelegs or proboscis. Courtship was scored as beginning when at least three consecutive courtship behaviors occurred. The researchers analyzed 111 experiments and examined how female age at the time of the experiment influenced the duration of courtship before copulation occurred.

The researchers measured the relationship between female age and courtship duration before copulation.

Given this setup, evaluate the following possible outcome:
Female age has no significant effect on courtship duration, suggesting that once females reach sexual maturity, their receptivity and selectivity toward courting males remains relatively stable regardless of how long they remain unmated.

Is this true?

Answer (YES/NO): NO